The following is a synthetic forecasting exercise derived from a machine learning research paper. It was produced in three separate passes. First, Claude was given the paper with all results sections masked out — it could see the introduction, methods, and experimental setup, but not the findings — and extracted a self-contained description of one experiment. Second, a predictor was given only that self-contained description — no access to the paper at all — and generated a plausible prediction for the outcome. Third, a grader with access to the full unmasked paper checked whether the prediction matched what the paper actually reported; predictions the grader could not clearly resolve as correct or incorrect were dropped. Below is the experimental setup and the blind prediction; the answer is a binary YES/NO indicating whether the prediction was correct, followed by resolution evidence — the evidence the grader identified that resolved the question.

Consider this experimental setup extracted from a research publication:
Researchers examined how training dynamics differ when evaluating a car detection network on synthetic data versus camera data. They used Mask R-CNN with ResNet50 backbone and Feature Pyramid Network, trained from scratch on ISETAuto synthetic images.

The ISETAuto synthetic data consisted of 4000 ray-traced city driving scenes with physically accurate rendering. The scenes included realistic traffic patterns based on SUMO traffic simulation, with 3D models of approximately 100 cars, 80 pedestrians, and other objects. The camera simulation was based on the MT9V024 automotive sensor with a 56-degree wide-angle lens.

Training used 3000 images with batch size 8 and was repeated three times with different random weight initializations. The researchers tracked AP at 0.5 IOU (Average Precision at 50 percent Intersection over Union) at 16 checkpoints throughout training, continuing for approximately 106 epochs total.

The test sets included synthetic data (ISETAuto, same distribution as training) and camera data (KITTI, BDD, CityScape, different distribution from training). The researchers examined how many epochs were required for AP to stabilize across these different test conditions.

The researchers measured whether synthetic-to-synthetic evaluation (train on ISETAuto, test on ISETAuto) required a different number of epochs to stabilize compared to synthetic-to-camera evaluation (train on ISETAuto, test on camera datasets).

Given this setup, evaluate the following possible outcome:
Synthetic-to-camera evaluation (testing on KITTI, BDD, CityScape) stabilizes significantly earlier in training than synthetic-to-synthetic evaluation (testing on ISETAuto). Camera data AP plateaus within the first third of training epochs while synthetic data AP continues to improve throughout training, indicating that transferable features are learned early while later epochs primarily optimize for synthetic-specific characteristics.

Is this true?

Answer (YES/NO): NO